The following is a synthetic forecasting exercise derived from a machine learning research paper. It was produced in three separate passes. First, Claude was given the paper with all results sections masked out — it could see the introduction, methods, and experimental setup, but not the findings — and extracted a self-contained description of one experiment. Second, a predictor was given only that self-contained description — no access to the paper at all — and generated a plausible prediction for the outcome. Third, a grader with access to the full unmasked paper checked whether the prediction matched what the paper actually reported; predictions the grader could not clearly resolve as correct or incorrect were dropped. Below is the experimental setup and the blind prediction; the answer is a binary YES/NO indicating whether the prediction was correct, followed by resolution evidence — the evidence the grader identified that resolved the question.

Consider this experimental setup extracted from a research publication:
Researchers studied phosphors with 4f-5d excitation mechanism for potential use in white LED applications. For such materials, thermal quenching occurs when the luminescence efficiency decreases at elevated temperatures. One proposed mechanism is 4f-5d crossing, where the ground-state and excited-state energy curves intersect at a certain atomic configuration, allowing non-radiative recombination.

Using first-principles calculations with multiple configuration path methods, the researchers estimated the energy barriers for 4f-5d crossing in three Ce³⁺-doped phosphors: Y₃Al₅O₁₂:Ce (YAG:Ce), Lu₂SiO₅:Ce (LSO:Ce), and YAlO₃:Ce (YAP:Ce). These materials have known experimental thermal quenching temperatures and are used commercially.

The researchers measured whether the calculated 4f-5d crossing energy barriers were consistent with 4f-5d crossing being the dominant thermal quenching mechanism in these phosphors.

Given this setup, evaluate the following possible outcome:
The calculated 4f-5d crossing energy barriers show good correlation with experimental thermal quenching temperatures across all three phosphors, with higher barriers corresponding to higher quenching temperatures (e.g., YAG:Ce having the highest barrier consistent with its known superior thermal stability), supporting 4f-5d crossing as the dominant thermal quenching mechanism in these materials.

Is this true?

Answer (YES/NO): NO